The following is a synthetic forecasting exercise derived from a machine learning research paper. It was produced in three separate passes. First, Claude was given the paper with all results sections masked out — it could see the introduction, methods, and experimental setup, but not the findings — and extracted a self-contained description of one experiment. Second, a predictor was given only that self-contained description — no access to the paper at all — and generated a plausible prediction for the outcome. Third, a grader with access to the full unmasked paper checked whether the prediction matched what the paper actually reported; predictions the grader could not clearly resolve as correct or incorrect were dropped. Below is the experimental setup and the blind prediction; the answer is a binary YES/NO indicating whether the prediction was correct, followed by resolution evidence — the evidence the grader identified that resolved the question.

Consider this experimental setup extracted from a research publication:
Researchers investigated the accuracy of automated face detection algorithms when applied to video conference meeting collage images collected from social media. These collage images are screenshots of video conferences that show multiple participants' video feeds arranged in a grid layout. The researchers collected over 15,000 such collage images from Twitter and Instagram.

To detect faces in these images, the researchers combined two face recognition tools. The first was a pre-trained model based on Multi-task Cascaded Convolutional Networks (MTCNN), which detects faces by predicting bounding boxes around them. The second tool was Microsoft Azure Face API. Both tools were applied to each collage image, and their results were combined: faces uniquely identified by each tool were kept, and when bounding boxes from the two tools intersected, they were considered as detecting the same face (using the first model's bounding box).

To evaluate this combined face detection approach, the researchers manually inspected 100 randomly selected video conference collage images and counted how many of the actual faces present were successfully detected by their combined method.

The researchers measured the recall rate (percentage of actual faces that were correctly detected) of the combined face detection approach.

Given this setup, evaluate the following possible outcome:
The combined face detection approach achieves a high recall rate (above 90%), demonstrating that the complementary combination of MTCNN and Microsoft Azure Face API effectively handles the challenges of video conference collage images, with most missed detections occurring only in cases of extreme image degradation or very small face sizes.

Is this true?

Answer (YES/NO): NO